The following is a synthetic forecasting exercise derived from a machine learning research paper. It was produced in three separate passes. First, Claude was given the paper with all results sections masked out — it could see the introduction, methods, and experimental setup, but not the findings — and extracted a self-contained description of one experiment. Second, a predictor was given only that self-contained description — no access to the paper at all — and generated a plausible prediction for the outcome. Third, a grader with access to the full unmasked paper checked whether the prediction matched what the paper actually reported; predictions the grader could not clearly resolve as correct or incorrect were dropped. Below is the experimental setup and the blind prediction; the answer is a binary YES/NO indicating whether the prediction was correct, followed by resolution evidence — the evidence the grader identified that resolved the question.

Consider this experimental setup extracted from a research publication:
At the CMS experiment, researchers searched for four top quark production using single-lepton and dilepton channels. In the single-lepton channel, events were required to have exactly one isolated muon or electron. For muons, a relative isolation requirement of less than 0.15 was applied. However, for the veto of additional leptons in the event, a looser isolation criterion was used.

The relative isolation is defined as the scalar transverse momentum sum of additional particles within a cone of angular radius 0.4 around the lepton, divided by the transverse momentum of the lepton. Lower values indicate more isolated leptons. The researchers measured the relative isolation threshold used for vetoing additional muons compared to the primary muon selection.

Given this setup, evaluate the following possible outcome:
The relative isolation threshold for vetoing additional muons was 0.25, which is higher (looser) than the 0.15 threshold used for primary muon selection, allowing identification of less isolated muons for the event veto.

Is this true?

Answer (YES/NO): YES